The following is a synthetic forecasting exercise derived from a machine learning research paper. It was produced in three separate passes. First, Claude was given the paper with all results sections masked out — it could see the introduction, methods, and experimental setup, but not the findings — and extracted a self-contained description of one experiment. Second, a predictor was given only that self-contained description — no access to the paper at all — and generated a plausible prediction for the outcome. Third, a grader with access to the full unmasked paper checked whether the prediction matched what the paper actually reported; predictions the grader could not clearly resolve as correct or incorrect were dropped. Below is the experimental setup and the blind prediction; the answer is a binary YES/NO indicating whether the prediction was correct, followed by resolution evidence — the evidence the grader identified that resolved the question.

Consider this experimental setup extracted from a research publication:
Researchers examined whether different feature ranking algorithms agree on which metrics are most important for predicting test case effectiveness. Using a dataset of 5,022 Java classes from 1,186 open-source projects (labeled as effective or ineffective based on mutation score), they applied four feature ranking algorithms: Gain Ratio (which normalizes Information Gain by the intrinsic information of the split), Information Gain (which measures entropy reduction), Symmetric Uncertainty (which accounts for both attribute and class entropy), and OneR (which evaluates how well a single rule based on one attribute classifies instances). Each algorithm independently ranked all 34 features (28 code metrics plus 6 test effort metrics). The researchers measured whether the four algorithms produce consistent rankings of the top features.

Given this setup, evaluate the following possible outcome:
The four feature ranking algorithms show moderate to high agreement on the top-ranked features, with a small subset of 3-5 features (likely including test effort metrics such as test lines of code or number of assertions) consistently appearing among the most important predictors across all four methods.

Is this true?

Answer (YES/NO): NO